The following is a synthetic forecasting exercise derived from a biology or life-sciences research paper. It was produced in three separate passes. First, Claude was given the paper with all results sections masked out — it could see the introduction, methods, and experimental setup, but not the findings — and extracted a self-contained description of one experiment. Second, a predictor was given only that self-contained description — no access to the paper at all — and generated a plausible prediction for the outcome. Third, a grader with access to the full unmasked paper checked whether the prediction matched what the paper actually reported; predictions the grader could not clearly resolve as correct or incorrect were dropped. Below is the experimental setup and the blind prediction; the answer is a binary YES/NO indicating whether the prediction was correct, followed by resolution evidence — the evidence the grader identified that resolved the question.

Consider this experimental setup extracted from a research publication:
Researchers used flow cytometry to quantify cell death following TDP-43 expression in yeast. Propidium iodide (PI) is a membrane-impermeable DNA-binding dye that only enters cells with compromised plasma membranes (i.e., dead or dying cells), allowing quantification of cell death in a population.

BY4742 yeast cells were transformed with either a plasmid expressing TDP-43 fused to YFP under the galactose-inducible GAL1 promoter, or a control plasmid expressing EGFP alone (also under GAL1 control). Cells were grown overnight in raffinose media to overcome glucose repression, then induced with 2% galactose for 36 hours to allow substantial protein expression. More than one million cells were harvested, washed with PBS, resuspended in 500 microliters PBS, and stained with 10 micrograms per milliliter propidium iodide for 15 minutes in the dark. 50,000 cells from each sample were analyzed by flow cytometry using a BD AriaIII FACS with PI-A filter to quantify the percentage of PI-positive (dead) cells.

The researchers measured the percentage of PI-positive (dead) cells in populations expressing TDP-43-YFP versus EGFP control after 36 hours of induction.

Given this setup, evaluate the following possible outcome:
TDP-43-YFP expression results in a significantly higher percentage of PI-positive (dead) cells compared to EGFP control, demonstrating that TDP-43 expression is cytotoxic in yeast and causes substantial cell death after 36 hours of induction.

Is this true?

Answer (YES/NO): YES